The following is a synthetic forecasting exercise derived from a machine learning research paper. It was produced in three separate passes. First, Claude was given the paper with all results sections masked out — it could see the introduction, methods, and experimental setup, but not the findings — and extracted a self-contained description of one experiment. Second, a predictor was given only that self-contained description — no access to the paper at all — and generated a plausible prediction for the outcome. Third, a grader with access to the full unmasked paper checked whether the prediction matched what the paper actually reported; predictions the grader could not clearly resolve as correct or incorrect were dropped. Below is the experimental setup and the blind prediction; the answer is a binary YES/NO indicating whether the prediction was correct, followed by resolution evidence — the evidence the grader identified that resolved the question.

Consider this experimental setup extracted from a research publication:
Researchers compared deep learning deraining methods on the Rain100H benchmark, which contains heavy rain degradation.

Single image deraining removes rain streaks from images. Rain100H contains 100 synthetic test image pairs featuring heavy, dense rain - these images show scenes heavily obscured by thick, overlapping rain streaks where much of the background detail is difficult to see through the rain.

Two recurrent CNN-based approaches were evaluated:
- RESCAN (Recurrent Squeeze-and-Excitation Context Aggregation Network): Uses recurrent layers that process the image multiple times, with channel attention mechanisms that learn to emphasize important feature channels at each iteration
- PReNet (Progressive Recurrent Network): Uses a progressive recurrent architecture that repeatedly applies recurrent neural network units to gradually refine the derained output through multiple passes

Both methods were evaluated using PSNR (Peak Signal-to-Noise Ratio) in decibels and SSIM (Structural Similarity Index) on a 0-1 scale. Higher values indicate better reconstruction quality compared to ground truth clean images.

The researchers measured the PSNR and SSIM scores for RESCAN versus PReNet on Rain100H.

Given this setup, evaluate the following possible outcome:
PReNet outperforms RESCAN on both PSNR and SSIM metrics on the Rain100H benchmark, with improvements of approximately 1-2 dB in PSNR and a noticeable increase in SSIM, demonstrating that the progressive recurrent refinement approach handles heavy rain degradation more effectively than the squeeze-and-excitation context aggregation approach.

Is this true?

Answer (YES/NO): NO